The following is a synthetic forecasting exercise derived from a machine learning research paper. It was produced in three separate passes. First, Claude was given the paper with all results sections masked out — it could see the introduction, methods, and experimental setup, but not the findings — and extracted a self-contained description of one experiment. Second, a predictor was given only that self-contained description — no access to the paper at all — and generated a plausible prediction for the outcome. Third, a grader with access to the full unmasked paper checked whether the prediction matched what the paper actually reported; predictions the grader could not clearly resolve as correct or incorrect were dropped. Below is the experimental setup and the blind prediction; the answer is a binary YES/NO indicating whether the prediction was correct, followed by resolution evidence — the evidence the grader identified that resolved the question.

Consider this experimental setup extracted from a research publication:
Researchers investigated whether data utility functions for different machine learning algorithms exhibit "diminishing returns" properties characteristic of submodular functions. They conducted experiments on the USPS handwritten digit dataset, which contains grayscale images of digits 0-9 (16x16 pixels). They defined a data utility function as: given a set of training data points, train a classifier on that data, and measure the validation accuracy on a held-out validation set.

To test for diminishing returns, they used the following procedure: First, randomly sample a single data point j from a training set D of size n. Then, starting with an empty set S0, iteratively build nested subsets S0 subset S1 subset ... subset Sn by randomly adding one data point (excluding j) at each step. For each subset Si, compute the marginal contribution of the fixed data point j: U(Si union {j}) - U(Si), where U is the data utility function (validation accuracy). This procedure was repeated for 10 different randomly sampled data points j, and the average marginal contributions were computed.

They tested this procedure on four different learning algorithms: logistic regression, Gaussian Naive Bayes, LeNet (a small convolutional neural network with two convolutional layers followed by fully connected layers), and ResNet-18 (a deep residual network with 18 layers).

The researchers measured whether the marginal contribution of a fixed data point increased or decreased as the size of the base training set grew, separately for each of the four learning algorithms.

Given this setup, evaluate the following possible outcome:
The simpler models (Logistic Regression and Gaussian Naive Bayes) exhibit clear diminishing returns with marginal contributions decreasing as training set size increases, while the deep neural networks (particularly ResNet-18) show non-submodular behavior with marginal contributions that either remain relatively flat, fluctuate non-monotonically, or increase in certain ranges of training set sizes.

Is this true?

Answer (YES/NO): NO